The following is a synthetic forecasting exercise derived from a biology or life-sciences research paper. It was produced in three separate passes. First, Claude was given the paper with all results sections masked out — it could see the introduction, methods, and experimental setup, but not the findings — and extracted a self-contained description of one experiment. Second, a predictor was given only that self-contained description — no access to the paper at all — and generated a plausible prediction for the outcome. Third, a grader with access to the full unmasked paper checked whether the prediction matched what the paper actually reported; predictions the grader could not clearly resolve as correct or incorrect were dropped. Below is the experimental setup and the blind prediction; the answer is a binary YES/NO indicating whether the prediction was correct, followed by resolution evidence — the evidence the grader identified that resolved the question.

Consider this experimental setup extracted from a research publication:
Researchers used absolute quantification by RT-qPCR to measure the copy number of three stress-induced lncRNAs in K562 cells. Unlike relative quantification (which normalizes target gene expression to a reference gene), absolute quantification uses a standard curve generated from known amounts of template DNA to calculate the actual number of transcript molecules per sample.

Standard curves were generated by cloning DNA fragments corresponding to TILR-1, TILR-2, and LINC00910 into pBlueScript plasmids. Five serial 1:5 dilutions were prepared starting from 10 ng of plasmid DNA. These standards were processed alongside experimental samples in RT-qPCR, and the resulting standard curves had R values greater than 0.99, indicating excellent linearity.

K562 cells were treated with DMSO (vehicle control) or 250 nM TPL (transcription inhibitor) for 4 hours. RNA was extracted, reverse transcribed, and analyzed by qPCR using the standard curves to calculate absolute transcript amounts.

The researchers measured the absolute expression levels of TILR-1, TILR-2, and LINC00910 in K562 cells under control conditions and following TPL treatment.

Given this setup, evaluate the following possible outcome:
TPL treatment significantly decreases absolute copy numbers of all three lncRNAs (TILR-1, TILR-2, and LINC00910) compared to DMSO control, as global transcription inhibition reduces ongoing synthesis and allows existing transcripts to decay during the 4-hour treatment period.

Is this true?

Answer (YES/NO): NO